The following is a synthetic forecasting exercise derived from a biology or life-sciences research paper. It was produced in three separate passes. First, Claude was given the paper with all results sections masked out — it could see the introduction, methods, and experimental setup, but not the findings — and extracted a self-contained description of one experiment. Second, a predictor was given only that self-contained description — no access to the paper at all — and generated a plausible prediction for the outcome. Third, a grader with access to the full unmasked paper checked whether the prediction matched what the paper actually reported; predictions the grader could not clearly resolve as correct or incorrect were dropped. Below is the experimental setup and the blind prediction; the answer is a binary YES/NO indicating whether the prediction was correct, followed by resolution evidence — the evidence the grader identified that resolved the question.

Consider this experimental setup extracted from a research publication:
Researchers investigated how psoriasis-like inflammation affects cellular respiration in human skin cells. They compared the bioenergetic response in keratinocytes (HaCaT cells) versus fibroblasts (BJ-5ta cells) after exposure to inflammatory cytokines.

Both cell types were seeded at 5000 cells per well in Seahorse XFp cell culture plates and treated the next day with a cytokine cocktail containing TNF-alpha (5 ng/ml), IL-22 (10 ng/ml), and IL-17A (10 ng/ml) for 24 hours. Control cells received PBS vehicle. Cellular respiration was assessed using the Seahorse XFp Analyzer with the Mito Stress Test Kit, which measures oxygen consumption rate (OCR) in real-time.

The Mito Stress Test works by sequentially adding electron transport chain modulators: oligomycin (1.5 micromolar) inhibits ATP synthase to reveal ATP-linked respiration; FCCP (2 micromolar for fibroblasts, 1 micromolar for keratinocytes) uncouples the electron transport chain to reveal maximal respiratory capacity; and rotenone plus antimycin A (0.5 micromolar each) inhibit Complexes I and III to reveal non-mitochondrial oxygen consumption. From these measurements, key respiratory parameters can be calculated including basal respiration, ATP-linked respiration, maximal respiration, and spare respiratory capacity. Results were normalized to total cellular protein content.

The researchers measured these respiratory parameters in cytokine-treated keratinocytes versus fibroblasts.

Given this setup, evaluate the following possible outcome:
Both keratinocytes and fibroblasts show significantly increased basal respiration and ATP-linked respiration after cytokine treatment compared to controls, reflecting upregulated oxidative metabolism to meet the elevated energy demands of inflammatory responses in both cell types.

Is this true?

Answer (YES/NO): NO